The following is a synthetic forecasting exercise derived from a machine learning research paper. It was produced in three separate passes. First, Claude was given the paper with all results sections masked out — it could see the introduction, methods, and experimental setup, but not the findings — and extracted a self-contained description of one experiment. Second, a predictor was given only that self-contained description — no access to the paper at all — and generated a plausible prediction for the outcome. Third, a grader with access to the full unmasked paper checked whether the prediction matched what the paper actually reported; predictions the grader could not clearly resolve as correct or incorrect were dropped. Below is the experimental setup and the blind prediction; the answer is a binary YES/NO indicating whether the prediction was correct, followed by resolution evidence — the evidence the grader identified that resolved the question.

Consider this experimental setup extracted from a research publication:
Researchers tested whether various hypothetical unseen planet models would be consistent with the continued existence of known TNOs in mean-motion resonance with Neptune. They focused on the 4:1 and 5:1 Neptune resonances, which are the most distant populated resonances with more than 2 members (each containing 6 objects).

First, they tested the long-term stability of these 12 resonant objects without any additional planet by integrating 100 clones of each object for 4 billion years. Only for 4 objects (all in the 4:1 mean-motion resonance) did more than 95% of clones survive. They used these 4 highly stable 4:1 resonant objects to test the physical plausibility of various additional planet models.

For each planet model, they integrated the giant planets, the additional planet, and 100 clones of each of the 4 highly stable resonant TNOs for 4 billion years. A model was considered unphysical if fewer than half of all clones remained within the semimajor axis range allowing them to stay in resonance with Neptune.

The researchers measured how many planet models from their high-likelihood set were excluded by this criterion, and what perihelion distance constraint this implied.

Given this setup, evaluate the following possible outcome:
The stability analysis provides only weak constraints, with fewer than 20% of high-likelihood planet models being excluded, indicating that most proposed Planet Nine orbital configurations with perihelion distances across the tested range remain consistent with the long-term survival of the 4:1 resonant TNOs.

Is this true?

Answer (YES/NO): YES